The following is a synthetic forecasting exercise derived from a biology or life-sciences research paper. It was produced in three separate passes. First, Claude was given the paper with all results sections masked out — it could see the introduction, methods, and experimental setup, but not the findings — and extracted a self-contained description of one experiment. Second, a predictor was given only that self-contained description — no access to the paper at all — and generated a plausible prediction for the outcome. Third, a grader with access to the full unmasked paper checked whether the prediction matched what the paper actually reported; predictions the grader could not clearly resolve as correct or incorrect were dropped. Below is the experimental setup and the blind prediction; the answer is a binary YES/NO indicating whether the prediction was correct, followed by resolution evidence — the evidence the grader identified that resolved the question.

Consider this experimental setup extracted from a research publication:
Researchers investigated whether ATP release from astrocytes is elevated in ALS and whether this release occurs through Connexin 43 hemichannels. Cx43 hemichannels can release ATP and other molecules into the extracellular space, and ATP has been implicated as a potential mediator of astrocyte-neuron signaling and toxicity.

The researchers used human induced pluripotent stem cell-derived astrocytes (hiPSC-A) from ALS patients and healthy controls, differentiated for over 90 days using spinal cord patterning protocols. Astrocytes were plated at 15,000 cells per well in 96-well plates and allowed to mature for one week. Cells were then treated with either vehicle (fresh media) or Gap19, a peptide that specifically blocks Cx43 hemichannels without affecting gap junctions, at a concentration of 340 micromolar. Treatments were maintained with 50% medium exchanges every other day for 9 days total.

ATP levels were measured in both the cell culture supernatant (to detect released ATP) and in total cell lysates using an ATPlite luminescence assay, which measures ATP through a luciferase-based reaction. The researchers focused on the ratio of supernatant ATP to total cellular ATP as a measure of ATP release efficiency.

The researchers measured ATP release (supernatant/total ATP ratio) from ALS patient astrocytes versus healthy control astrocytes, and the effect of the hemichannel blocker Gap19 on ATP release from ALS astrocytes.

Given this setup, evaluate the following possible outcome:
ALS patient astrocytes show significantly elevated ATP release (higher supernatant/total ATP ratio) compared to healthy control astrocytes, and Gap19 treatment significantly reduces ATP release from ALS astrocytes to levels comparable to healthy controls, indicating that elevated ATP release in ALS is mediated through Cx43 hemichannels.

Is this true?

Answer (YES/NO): YES